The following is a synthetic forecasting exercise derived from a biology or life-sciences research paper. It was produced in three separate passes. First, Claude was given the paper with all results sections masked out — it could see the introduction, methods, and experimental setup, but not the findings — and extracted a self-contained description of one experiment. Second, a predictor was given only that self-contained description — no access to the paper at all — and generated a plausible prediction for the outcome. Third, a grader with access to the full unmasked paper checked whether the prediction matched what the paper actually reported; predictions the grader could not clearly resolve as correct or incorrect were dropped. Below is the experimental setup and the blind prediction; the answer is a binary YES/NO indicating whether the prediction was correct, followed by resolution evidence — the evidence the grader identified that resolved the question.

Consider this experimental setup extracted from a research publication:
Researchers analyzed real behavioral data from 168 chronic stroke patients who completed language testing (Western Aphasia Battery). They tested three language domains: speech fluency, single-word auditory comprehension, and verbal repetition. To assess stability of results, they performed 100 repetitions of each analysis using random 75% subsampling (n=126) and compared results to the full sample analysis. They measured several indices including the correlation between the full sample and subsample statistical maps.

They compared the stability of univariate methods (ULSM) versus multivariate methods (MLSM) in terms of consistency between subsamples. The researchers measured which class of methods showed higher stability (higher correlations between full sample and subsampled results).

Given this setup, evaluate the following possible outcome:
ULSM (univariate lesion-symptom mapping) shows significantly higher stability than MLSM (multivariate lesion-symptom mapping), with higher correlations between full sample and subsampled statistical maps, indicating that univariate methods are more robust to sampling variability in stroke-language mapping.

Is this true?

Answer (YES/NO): YES